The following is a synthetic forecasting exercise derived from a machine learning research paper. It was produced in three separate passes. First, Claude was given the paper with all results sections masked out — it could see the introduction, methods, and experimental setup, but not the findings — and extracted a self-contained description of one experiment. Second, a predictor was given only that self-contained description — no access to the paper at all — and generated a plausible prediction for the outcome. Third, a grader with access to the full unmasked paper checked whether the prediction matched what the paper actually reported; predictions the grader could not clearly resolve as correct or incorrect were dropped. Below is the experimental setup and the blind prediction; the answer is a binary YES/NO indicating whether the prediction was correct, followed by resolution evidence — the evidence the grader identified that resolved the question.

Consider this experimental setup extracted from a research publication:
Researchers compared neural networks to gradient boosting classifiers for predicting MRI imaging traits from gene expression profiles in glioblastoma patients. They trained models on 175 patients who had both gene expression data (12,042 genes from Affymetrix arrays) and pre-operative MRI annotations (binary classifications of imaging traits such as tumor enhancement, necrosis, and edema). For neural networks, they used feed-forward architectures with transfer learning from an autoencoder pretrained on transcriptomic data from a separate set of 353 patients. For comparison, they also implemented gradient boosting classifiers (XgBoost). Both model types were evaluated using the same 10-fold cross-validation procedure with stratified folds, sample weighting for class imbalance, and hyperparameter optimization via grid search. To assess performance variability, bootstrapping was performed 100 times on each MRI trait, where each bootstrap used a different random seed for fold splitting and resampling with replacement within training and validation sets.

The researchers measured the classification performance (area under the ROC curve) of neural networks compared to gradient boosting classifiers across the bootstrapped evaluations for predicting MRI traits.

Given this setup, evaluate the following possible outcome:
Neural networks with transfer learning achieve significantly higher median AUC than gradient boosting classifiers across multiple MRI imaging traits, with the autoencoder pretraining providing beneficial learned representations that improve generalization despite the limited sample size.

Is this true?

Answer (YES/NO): YES